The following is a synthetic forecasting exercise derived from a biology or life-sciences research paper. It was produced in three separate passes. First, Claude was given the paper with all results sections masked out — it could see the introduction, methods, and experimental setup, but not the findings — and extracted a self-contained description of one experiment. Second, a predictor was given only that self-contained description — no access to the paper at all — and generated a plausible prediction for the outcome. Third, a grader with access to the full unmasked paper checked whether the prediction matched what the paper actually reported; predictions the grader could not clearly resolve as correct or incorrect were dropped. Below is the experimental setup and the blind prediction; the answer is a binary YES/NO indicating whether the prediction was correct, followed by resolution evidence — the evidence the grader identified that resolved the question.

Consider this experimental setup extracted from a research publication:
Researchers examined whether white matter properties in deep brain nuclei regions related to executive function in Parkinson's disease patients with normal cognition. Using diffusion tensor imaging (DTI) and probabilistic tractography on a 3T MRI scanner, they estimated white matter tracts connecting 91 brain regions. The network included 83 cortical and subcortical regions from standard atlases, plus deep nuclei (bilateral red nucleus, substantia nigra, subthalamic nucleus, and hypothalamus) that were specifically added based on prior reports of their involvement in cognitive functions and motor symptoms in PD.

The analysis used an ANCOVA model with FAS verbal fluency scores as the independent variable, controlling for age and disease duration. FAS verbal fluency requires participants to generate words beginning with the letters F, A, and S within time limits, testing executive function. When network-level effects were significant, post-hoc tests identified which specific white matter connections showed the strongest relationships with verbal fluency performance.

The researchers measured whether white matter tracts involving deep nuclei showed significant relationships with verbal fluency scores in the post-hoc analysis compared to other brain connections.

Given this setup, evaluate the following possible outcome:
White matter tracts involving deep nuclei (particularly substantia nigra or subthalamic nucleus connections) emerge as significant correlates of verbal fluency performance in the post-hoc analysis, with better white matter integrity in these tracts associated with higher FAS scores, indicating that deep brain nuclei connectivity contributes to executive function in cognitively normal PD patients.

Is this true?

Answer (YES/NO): NO